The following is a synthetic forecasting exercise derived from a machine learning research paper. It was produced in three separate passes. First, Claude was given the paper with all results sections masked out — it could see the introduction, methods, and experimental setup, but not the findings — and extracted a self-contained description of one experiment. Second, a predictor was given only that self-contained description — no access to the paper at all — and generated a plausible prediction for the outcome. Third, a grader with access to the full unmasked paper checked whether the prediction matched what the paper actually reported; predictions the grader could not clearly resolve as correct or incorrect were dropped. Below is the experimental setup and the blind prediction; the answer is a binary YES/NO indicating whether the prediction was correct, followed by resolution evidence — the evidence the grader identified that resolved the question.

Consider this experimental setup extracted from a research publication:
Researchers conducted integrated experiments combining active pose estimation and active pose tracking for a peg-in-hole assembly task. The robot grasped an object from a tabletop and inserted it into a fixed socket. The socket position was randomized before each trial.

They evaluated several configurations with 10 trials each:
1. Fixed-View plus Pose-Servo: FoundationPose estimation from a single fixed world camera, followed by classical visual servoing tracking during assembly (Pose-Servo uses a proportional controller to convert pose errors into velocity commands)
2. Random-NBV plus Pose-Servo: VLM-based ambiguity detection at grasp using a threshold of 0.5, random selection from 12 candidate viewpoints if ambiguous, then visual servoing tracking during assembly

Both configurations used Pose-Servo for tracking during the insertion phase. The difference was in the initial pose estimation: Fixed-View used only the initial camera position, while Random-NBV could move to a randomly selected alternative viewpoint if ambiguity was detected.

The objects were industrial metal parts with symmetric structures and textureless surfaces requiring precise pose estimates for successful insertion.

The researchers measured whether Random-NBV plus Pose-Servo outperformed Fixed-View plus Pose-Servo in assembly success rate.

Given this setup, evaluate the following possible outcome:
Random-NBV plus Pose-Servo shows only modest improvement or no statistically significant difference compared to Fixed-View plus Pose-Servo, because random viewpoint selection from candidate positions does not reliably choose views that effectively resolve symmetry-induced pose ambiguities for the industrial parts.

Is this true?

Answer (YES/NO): NO